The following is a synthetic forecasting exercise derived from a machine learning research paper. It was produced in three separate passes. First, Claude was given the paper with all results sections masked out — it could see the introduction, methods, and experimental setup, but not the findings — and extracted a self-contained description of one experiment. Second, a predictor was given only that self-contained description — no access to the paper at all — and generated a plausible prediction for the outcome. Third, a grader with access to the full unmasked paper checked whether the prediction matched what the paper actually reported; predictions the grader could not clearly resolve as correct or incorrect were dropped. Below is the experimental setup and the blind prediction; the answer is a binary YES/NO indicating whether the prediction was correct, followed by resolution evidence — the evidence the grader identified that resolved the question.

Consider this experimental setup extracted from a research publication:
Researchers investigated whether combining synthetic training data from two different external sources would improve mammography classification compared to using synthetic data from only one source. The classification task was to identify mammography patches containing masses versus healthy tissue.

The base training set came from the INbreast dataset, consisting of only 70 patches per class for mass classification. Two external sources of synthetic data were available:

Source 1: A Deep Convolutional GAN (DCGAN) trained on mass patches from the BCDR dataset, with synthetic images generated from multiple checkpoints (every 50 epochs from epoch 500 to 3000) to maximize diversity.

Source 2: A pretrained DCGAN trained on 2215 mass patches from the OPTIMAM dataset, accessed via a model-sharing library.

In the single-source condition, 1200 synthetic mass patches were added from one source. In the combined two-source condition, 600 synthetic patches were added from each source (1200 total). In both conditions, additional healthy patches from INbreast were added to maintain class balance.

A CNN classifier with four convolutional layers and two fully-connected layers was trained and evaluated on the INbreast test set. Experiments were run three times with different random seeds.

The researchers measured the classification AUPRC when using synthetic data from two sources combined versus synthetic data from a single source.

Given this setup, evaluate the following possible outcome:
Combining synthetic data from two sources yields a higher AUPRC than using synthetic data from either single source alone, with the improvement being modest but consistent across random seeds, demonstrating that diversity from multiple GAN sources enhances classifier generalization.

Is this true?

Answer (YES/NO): NO